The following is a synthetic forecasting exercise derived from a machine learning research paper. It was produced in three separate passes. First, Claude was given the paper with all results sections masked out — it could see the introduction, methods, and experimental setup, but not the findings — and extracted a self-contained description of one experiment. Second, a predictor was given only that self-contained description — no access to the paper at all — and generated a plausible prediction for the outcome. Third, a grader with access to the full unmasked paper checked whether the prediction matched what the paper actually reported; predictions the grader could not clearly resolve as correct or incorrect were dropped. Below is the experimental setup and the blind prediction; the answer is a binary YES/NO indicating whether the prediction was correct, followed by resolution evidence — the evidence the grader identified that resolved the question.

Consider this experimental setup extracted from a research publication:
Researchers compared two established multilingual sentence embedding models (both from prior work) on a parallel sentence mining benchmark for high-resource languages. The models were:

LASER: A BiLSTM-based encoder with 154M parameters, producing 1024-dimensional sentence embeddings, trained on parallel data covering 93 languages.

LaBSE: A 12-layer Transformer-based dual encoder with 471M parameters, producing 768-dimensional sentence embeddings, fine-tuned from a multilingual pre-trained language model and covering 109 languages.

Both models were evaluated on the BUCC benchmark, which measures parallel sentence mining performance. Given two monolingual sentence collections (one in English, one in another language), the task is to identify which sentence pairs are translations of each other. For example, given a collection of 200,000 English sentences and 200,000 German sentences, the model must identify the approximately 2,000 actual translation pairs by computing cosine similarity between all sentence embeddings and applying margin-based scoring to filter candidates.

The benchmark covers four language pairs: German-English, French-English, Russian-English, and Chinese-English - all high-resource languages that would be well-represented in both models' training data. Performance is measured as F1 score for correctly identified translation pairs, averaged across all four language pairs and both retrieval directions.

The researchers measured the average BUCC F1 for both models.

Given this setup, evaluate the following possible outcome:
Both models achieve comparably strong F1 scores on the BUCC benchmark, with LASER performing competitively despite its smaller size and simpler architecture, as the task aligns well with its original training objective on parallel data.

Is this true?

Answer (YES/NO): YES